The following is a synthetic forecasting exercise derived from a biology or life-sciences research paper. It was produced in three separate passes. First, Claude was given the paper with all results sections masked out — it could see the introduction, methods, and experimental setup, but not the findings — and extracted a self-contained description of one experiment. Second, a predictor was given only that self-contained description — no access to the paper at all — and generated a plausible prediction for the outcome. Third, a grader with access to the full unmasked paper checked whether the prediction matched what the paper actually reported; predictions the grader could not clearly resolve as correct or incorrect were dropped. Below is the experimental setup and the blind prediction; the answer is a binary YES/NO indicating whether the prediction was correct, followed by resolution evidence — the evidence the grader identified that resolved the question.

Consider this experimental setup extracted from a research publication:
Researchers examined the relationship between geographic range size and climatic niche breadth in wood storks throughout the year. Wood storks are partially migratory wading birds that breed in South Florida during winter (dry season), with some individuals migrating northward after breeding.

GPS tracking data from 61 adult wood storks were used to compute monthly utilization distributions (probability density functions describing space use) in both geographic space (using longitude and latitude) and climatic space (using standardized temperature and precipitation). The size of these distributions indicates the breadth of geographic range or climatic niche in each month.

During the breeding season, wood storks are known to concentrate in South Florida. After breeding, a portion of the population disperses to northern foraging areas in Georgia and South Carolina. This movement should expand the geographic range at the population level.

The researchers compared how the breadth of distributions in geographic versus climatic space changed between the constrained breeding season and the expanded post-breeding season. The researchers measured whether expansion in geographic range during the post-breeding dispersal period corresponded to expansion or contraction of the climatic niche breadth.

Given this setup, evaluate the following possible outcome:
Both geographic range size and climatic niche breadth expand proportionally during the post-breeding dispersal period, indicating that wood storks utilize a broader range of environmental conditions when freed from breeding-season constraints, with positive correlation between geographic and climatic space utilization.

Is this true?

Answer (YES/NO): NO